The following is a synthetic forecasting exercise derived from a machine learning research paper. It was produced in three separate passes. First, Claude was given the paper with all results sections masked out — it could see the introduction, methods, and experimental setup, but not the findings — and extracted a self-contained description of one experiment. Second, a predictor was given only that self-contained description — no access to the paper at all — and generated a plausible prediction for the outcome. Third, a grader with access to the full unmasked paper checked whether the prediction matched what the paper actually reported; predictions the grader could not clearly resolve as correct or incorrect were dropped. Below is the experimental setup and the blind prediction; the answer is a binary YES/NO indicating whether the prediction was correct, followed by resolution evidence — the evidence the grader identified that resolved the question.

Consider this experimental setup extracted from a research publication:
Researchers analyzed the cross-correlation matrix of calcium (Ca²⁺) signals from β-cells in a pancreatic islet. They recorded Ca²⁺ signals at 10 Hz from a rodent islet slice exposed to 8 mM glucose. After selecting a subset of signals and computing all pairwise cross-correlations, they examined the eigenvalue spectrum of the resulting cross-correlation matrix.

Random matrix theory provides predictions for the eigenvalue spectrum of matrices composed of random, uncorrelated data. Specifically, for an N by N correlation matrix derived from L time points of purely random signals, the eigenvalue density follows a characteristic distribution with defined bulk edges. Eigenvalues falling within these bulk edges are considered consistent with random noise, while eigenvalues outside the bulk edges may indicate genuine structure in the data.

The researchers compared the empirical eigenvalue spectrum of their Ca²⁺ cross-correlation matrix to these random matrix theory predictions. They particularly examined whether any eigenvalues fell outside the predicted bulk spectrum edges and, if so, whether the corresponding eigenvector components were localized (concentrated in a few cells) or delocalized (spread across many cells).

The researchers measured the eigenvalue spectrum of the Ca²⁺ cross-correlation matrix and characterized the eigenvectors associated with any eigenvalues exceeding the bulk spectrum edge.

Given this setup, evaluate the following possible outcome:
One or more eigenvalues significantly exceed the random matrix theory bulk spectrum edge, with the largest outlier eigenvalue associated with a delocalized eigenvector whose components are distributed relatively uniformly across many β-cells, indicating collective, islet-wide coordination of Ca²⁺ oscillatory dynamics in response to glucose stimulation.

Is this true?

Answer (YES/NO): YES